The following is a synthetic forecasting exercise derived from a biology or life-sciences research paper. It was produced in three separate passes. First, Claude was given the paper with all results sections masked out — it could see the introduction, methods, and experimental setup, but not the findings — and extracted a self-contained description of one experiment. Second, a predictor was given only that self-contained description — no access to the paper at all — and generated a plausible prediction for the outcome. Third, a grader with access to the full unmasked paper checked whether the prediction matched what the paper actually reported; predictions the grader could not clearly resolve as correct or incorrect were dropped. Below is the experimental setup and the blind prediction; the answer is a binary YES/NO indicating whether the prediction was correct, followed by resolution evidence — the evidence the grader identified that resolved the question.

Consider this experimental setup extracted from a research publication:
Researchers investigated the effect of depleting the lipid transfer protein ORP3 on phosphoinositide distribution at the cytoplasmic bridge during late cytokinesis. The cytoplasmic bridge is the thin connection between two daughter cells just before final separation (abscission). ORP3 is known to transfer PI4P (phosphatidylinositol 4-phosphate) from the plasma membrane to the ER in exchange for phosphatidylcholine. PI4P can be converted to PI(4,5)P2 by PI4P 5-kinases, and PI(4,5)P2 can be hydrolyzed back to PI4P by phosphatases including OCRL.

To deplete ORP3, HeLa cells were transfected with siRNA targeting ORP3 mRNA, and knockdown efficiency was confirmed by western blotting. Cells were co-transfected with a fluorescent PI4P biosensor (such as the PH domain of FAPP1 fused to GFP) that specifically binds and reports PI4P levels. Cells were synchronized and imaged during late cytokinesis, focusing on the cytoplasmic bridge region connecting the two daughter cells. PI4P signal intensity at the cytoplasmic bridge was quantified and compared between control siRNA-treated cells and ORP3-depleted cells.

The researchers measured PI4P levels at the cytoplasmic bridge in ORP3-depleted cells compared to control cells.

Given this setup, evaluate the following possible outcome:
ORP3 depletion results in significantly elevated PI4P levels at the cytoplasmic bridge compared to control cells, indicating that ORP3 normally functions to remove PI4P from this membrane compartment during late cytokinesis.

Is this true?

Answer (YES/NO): YES